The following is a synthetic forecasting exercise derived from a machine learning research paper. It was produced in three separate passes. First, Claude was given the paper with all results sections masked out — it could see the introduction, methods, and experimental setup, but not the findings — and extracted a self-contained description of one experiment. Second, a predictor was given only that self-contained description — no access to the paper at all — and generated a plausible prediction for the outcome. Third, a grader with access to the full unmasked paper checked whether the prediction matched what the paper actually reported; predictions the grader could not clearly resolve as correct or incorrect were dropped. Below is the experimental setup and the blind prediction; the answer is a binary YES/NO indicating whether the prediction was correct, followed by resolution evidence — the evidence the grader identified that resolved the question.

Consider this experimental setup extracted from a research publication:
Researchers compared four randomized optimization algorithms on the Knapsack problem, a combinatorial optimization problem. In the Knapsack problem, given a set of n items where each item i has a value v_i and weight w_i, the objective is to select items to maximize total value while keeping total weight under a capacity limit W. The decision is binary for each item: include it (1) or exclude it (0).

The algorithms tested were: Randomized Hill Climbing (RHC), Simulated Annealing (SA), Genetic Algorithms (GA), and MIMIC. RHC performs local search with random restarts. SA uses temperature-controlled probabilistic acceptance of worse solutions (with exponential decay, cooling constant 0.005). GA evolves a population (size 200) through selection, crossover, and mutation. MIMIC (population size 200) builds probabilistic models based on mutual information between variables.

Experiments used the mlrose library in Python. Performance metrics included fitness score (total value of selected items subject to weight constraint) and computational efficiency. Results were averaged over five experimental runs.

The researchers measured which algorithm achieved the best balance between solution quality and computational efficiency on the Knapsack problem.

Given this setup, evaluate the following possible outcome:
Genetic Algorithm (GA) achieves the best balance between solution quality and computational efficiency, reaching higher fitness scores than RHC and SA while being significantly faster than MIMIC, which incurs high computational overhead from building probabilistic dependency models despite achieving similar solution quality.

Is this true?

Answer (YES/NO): YES